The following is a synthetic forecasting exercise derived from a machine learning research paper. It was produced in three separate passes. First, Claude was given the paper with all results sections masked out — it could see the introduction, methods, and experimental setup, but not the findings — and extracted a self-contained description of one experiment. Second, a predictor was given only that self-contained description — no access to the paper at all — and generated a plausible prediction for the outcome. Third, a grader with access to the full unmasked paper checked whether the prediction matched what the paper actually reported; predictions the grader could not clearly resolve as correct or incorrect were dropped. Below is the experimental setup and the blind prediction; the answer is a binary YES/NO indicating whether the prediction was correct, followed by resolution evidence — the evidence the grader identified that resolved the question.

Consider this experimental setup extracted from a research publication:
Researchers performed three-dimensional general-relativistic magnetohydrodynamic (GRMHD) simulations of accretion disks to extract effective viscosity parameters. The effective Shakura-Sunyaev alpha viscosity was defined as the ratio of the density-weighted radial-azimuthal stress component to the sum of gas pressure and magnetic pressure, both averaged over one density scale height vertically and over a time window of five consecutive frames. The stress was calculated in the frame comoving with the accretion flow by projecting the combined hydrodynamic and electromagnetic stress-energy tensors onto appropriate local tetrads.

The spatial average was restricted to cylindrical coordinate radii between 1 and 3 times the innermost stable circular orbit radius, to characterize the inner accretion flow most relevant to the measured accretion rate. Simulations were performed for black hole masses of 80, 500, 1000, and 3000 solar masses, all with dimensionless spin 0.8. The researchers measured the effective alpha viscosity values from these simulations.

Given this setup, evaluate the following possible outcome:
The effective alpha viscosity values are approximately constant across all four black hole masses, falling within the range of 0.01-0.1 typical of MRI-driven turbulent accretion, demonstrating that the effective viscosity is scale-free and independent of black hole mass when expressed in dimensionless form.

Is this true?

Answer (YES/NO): YES